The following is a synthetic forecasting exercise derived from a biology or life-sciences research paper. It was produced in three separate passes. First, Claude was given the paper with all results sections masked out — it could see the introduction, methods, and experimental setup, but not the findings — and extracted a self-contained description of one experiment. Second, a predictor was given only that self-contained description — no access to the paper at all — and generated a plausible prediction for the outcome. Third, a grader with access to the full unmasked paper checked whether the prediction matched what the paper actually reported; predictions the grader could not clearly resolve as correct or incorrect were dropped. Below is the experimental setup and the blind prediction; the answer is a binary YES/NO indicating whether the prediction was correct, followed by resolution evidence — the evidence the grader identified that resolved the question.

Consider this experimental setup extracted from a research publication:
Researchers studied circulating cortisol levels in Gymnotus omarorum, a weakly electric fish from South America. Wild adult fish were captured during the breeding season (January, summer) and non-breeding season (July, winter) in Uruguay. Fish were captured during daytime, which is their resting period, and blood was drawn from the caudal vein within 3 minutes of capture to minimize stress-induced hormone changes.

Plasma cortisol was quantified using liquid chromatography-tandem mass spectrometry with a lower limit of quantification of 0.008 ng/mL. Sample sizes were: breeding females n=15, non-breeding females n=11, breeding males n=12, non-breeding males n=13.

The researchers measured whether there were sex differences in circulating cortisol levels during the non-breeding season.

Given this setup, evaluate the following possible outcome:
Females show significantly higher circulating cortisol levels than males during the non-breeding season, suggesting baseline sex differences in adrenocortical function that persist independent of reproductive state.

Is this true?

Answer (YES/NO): NO